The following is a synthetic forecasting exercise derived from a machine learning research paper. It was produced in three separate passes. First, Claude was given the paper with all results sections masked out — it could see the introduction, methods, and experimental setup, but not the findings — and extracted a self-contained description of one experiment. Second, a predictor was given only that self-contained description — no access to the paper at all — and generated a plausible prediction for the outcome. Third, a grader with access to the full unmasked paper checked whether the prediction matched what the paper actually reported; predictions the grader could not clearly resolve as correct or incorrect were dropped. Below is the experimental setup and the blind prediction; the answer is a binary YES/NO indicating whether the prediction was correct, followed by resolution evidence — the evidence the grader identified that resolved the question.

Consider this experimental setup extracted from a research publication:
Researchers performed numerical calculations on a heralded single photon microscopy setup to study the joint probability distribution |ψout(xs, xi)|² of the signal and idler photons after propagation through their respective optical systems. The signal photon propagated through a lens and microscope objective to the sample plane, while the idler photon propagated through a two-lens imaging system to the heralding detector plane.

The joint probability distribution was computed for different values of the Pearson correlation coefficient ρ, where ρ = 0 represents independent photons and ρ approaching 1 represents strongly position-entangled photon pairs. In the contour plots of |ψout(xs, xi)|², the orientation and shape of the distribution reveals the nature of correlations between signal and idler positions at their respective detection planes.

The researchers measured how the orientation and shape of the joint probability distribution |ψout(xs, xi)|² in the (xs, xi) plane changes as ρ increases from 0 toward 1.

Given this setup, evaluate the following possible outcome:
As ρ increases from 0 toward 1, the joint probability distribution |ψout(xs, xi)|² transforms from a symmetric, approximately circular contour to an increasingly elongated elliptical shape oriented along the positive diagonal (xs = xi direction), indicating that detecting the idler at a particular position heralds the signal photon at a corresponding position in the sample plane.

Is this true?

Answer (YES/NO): NO